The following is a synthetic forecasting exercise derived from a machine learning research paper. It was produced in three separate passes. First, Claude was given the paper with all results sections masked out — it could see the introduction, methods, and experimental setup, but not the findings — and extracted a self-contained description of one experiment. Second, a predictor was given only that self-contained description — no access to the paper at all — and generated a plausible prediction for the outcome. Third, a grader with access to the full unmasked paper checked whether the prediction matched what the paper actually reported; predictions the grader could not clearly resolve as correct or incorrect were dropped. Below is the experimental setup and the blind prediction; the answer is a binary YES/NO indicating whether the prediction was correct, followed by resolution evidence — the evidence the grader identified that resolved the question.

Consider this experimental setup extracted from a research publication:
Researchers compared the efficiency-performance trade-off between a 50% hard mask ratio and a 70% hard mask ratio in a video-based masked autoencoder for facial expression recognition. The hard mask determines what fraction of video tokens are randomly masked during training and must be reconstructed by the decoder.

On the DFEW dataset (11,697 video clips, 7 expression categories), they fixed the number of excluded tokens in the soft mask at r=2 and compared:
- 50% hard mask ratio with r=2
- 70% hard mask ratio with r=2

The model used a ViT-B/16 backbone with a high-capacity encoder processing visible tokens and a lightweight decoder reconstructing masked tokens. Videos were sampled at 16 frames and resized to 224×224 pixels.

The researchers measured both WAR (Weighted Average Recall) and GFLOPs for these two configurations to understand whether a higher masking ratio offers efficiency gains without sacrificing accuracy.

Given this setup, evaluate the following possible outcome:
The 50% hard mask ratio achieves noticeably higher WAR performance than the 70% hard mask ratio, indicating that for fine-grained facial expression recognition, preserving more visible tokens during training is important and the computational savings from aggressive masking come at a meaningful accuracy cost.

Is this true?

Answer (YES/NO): NO